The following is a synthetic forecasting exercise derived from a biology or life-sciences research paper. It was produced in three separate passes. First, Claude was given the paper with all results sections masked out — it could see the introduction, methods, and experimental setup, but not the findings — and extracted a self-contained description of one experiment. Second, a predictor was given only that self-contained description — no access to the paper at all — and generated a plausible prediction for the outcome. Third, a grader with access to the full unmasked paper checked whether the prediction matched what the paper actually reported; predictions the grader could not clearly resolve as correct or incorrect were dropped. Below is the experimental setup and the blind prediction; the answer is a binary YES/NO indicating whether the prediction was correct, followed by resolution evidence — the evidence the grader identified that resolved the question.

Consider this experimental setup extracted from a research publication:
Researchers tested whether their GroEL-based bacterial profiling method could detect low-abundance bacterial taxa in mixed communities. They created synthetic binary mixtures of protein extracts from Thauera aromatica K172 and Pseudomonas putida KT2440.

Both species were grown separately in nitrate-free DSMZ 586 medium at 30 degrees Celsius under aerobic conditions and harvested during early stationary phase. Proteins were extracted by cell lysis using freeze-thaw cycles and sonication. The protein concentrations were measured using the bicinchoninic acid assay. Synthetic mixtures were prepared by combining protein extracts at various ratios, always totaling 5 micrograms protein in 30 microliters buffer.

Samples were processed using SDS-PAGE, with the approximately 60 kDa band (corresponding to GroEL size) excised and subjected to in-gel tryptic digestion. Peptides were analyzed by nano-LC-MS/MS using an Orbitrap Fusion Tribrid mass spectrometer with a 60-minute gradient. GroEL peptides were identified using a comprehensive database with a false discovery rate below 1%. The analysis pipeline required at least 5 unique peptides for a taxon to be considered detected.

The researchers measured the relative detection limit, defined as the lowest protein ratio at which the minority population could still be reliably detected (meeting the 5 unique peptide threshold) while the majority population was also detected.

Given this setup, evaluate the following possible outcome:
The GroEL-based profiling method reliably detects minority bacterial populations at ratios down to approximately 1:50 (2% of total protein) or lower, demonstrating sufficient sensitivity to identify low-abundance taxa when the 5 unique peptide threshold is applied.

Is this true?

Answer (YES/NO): YES